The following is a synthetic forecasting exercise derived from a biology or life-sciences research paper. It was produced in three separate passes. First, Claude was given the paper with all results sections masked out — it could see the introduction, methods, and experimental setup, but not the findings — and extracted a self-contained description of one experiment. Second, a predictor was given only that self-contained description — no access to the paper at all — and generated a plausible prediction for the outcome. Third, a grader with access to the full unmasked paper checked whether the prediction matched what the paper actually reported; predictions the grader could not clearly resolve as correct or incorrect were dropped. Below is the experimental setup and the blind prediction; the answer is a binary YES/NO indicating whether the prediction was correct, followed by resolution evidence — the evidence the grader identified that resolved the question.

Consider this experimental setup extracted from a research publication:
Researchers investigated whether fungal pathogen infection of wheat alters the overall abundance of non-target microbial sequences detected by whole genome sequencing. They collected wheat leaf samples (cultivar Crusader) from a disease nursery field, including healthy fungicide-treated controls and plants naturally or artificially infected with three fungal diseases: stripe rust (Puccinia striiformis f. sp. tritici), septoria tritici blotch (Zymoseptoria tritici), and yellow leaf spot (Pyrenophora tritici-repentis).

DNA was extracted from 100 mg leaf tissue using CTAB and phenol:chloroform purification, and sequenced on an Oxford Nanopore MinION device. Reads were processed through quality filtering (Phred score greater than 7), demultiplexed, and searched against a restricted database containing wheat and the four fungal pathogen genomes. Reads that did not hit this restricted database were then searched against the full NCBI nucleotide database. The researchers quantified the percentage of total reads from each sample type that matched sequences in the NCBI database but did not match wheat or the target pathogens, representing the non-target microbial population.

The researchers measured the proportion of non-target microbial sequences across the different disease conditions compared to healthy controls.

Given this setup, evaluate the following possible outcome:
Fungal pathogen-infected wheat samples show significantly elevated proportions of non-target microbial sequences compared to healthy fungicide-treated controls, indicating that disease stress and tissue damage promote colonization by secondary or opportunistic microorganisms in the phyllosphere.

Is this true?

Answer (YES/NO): YES